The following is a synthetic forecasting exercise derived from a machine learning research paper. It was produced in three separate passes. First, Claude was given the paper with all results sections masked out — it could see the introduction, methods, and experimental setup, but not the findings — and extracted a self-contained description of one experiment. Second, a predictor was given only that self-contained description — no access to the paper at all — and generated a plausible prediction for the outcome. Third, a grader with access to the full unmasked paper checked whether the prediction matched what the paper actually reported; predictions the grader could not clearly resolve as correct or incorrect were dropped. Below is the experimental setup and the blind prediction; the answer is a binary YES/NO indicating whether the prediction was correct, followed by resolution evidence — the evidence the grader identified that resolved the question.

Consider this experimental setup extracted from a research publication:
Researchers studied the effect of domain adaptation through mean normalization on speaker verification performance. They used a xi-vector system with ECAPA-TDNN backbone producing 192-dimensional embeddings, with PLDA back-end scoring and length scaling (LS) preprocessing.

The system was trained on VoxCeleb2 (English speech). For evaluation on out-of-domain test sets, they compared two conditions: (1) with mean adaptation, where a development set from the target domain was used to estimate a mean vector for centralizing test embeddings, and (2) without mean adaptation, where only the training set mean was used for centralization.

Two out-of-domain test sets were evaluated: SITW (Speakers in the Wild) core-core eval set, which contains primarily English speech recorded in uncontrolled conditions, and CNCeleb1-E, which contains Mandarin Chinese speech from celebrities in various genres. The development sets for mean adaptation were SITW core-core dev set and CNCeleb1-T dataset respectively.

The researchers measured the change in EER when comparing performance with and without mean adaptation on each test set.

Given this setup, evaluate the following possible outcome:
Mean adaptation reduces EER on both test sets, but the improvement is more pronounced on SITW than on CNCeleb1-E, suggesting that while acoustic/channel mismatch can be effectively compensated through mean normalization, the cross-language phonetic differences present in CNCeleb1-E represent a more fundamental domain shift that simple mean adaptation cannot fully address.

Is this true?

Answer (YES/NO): NO